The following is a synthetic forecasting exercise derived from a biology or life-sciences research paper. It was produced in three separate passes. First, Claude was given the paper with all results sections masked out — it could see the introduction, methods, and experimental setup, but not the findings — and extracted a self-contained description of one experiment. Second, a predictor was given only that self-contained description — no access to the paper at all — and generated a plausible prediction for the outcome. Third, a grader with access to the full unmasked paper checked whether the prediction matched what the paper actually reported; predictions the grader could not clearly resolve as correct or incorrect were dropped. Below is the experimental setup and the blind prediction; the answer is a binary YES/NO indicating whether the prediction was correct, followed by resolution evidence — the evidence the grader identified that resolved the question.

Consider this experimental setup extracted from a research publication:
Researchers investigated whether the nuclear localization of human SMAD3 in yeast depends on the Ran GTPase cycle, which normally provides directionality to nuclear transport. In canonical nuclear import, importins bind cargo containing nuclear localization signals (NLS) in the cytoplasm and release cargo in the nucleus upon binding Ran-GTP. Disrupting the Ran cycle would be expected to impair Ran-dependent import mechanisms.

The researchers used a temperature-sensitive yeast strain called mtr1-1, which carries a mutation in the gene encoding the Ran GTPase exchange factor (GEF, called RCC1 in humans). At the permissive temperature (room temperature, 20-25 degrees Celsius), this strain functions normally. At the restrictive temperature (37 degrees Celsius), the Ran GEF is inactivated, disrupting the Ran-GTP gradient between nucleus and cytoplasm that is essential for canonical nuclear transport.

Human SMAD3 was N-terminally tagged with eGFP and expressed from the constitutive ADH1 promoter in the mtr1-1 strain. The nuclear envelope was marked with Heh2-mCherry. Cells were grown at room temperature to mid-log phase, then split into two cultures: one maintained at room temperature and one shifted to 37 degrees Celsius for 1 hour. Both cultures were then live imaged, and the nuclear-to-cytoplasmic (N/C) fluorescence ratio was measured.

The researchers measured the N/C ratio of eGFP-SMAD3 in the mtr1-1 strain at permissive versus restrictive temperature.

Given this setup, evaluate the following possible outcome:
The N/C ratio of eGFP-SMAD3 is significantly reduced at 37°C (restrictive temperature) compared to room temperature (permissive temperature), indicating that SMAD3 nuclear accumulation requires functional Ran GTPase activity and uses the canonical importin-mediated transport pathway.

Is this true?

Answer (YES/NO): YES